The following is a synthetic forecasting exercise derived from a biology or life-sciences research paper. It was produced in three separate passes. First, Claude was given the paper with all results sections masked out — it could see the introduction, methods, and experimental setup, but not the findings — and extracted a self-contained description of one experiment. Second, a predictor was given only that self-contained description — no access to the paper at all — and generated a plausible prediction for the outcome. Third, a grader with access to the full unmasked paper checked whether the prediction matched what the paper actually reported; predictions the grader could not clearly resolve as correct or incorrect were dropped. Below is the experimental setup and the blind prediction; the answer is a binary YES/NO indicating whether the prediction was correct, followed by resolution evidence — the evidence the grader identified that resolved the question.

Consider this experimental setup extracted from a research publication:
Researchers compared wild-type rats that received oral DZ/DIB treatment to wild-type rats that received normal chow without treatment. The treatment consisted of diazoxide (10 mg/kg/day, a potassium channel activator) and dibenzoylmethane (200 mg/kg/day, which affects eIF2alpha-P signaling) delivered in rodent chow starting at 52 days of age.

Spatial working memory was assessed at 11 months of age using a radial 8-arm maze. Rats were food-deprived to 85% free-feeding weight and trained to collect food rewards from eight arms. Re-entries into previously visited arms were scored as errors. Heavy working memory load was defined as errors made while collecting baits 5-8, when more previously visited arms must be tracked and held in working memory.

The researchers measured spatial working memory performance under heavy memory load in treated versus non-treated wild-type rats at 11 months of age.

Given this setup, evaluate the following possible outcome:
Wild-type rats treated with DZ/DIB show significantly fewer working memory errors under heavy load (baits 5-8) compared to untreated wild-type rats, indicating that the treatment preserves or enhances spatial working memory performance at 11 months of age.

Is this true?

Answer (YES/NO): NO